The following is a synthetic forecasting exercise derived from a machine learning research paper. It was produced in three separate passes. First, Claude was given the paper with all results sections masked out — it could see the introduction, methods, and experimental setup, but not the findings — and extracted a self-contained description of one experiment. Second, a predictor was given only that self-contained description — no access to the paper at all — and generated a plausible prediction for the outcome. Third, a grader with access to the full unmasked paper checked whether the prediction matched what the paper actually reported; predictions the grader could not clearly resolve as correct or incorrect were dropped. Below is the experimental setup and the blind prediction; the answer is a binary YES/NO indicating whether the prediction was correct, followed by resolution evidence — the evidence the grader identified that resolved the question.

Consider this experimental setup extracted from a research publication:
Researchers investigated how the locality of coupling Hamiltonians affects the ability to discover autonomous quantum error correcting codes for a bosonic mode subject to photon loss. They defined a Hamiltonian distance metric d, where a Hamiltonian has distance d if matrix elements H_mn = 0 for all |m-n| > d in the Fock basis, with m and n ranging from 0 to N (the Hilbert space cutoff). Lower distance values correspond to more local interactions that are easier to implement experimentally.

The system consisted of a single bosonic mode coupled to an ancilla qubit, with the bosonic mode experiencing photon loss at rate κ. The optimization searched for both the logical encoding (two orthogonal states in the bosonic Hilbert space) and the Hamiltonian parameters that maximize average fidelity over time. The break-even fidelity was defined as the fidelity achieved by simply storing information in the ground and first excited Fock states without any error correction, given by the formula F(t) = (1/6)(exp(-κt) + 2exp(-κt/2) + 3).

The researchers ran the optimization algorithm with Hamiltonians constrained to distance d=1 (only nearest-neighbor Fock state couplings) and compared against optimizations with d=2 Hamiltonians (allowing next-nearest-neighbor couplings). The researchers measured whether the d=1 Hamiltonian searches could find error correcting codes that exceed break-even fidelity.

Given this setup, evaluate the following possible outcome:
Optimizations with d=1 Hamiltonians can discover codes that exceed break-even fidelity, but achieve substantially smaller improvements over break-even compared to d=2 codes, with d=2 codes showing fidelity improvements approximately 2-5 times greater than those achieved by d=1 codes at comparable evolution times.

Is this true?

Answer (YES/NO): NO